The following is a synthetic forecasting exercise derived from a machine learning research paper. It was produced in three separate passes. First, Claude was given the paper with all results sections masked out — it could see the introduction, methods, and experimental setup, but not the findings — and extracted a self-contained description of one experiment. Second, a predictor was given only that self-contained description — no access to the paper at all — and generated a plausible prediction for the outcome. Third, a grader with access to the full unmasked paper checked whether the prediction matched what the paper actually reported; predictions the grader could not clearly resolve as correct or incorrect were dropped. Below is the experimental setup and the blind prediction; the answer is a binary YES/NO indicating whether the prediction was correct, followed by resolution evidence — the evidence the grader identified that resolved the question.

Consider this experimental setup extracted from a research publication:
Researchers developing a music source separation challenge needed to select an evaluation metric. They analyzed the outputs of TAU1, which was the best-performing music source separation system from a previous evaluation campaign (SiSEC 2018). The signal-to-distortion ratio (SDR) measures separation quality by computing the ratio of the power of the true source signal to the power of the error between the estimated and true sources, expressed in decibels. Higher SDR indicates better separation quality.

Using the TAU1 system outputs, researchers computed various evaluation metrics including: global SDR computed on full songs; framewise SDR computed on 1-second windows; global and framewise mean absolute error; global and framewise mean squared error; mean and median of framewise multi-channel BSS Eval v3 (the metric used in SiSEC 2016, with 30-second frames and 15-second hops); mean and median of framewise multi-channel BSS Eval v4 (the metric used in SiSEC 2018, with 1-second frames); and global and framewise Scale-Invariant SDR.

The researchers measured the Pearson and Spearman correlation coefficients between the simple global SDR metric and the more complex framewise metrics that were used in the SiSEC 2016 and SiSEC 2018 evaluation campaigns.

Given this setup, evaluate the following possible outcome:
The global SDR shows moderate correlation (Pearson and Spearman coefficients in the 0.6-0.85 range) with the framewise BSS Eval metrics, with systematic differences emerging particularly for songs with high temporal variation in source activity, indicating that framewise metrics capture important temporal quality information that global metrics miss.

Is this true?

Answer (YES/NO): NO